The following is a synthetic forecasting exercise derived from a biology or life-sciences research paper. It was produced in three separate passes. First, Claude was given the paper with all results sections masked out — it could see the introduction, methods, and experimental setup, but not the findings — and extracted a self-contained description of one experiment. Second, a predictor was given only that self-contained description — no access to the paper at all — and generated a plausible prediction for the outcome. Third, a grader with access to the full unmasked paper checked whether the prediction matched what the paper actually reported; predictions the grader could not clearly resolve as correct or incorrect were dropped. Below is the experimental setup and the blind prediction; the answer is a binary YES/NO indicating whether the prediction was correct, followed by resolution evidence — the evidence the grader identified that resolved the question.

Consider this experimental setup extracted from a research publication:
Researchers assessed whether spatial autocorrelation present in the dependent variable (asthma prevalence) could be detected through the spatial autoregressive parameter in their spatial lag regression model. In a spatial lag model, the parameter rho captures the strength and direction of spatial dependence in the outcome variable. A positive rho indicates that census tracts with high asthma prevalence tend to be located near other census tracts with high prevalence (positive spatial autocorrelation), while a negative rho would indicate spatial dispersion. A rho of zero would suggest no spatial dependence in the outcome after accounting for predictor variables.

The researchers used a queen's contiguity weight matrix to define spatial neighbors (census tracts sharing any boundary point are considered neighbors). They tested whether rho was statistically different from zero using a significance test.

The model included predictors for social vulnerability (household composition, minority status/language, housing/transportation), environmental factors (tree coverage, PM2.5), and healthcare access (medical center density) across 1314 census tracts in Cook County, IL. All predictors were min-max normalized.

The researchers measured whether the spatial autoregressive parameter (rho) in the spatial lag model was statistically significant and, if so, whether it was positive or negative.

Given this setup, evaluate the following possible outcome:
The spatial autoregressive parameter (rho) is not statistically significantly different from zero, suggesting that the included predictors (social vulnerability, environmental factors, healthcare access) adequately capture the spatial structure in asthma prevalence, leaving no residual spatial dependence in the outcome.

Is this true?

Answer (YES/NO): NO